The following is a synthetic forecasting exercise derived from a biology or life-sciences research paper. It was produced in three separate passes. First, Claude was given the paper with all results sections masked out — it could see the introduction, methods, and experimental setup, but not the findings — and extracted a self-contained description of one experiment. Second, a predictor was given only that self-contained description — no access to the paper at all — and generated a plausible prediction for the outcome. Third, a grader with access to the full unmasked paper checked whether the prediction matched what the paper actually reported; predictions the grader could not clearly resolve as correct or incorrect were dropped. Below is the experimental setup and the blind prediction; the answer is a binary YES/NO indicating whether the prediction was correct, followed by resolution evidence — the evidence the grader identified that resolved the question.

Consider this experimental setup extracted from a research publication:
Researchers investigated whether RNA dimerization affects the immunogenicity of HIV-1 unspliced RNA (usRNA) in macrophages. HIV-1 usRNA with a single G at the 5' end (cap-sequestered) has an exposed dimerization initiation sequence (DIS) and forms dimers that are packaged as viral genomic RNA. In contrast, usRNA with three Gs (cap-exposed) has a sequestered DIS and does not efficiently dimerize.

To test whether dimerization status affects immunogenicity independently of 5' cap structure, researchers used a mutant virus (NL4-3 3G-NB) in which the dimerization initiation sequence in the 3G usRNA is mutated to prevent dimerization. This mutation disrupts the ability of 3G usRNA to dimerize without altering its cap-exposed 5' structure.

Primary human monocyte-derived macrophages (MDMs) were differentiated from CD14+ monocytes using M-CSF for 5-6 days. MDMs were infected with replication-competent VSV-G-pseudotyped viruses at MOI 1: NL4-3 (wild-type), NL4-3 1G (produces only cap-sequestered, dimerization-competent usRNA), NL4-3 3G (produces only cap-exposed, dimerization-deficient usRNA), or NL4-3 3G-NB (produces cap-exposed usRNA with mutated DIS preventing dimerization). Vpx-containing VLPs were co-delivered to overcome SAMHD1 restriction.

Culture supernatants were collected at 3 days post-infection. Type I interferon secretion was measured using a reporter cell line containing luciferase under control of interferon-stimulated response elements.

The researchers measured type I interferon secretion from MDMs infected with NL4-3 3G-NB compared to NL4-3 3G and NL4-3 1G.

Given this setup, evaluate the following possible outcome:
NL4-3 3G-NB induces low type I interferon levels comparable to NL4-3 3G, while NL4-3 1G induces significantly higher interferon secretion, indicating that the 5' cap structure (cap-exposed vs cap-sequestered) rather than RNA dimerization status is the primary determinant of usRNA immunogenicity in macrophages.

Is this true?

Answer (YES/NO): YES